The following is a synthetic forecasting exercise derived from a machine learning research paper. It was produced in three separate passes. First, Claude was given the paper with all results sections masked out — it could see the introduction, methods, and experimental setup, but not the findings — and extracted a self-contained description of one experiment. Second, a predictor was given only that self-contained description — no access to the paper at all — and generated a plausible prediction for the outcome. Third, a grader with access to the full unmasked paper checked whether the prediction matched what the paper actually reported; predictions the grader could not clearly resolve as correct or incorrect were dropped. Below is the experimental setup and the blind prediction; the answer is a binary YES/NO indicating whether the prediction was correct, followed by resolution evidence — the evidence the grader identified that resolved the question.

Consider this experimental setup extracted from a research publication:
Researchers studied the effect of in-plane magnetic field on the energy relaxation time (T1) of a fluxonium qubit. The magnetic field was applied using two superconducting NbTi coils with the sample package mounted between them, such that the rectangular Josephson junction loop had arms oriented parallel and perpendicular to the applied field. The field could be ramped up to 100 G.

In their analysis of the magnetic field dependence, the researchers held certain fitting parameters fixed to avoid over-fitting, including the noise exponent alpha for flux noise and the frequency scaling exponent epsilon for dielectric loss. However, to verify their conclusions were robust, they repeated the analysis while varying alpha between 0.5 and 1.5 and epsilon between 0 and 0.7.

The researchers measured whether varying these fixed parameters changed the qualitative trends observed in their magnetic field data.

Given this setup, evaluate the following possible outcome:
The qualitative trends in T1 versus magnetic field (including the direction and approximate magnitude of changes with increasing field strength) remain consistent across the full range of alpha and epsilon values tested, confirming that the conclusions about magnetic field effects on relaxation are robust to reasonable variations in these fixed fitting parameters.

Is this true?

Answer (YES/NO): YES